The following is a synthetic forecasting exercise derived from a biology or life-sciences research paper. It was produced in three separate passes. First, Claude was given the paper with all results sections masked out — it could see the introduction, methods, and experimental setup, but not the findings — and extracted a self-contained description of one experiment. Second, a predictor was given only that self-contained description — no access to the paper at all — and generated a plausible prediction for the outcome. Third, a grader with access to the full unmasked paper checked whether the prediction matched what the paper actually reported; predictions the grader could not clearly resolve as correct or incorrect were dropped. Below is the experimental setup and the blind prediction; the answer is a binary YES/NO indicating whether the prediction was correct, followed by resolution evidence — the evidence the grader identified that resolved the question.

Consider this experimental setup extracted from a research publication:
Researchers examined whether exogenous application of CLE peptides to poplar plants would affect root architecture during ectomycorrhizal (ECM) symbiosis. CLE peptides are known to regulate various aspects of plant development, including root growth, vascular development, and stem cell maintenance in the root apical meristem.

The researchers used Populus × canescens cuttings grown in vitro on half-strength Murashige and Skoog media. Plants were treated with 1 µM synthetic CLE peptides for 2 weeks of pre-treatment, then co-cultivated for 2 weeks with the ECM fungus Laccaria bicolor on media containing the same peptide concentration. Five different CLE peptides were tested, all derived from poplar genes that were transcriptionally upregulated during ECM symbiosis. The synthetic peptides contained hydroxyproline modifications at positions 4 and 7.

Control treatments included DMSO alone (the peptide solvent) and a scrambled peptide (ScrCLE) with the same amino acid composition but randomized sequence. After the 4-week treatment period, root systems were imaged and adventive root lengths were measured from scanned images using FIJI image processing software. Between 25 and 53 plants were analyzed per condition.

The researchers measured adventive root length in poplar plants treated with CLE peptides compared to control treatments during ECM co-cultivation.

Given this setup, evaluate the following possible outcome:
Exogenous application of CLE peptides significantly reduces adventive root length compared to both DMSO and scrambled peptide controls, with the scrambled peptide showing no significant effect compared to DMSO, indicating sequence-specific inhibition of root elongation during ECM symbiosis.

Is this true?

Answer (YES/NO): YES